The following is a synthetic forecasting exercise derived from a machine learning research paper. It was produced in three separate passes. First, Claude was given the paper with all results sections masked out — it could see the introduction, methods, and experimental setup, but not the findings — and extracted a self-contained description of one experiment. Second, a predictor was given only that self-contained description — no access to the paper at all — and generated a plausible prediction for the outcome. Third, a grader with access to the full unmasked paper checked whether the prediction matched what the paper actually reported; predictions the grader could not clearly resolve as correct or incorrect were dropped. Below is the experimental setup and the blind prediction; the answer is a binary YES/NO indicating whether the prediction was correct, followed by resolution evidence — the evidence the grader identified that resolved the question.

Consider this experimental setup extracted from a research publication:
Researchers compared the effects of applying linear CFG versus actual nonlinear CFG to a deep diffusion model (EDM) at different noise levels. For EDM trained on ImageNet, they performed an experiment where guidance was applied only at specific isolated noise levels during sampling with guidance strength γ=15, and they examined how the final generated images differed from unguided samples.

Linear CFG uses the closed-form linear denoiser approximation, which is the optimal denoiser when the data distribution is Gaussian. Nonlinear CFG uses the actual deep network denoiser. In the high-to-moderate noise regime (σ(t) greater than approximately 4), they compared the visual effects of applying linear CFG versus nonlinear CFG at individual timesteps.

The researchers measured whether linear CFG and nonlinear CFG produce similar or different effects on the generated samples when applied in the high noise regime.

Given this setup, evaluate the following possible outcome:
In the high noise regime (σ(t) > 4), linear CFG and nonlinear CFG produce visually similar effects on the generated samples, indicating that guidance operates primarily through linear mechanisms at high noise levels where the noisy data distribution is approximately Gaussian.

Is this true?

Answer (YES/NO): YES